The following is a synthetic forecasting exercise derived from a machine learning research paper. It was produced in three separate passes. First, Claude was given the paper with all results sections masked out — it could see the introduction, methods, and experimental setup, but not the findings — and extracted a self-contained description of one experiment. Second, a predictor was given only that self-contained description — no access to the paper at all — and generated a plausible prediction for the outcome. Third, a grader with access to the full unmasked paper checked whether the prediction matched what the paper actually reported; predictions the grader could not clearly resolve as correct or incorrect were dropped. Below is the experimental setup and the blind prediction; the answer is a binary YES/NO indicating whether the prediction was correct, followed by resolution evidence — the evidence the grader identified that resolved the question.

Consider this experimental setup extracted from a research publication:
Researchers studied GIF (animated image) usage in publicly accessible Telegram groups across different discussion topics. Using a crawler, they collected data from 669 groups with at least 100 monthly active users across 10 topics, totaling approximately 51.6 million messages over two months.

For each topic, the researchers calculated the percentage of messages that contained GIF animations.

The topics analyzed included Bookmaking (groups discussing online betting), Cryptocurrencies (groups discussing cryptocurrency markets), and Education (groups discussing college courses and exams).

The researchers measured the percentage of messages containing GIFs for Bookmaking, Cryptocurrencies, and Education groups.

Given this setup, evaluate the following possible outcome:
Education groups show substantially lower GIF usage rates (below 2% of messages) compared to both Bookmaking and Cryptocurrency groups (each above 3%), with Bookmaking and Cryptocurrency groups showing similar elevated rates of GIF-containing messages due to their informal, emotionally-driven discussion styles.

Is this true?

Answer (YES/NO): NO